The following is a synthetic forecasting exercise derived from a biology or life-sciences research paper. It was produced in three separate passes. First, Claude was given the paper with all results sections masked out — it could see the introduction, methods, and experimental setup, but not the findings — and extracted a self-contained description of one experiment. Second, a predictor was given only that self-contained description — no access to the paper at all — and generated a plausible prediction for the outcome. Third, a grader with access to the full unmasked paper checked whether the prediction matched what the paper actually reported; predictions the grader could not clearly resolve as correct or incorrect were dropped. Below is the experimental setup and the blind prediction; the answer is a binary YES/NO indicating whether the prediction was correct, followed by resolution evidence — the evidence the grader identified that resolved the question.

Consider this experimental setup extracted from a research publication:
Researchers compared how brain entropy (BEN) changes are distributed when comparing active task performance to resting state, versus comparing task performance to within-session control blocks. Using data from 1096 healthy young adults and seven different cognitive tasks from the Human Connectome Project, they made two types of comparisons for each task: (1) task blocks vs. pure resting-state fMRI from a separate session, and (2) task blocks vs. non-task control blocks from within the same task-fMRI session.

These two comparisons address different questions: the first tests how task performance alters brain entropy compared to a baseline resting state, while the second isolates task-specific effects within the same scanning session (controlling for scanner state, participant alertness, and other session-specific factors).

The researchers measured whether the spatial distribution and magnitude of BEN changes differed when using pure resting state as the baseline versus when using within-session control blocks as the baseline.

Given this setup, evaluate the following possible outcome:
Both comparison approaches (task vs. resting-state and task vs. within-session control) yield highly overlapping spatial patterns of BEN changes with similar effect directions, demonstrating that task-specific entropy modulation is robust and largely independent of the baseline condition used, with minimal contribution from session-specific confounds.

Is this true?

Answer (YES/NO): NO